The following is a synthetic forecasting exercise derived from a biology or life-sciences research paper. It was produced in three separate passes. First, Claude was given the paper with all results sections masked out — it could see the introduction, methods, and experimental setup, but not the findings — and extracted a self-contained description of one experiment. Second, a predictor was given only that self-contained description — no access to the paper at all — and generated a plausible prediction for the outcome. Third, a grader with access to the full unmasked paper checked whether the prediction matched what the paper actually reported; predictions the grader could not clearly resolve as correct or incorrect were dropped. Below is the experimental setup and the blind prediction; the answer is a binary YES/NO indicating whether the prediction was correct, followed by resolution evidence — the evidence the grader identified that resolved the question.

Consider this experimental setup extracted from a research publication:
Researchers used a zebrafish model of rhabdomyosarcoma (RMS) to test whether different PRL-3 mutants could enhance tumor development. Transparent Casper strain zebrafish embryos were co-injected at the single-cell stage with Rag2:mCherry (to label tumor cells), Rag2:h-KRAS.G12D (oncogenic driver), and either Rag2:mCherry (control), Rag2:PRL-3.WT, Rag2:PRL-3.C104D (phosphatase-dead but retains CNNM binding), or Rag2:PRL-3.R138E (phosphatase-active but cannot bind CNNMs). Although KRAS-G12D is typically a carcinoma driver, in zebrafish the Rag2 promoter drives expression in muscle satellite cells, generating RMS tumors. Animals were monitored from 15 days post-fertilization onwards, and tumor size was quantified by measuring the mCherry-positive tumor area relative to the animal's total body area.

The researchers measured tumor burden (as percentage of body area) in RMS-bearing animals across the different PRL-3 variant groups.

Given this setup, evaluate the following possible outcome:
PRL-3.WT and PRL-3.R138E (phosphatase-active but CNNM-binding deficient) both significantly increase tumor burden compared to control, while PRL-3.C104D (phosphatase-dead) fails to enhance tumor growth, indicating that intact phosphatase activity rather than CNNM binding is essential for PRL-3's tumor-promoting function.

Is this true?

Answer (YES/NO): NO